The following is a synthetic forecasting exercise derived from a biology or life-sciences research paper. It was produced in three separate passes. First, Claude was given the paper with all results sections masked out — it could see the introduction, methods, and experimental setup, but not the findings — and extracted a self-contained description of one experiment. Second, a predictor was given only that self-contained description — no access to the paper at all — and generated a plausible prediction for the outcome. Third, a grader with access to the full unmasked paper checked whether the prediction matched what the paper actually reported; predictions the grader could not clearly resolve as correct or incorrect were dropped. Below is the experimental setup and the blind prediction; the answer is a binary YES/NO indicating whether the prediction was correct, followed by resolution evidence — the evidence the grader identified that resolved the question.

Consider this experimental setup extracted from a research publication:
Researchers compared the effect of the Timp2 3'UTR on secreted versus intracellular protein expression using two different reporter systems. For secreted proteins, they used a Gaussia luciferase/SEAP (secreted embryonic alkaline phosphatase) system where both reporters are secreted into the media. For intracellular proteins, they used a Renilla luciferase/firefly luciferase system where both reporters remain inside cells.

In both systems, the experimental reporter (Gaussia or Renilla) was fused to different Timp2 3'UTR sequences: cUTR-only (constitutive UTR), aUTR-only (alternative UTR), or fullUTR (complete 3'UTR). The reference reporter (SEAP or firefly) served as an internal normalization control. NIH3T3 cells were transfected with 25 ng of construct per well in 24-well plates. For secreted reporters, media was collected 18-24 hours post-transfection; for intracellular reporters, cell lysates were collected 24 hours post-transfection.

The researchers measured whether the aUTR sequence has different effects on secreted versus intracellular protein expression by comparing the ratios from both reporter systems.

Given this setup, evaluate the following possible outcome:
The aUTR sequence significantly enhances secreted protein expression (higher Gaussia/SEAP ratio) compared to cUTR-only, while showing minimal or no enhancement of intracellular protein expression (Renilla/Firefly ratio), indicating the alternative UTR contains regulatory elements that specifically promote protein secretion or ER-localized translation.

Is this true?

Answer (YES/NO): YES